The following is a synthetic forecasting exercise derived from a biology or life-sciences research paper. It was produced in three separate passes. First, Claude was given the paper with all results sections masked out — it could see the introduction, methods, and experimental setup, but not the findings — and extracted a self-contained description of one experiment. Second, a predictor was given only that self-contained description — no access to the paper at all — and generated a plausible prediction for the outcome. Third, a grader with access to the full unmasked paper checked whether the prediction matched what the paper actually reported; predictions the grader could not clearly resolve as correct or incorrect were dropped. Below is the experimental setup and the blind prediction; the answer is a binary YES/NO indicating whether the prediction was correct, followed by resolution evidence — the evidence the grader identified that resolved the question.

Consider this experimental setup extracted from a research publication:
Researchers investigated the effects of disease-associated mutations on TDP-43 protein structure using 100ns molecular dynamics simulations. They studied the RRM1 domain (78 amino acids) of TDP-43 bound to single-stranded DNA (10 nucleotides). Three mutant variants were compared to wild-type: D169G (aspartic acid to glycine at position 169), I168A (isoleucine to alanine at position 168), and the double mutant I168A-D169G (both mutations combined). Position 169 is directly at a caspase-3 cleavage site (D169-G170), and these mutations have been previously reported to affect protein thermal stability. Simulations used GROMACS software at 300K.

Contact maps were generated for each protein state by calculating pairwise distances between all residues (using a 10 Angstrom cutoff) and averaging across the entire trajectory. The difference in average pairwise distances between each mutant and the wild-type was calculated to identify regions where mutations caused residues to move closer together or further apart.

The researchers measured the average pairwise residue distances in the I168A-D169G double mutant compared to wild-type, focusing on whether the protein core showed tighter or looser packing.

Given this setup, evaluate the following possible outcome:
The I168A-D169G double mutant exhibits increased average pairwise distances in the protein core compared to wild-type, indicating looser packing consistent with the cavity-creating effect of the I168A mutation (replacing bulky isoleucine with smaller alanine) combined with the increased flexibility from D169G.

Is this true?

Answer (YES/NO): NO